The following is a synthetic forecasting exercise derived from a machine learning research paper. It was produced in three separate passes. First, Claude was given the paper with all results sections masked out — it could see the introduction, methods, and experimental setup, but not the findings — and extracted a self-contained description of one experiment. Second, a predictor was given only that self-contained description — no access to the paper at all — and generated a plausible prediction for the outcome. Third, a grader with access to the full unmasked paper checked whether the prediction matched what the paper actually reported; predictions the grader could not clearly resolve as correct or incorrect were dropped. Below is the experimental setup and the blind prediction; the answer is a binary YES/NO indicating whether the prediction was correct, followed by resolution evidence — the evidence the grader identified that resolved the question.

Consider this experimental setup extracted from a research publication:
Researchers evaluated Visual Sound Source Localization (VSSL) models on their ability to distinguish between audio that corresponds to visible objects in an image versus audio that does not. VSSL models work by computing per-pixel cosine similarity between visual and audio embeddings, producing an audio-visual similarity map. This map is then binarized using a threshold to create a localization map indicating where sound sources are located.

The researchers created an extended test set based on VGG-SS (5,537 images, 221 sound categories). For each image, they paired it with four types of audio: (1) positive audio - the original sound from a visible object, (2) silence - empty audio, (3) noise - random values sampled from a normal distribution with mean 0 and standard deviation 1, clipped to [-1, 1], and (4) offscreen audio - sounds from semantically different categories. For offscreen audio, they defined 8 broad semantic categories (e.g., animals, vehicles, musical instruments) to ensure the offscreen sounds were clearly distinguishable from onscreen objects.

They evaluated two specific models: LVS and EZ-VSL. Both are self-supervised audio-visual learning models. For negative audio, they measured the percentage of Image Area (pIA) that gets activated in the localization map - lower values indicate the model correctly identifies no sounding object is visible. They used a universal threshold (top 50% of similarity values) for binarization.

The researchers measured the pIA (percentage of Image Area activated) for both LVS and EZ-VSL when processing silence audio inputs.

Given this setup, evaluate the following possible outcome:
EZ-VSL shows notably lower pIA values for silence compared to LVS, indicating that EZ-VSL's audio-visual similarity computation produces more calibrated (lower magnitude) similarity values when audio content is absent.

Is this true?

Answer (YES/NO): YES